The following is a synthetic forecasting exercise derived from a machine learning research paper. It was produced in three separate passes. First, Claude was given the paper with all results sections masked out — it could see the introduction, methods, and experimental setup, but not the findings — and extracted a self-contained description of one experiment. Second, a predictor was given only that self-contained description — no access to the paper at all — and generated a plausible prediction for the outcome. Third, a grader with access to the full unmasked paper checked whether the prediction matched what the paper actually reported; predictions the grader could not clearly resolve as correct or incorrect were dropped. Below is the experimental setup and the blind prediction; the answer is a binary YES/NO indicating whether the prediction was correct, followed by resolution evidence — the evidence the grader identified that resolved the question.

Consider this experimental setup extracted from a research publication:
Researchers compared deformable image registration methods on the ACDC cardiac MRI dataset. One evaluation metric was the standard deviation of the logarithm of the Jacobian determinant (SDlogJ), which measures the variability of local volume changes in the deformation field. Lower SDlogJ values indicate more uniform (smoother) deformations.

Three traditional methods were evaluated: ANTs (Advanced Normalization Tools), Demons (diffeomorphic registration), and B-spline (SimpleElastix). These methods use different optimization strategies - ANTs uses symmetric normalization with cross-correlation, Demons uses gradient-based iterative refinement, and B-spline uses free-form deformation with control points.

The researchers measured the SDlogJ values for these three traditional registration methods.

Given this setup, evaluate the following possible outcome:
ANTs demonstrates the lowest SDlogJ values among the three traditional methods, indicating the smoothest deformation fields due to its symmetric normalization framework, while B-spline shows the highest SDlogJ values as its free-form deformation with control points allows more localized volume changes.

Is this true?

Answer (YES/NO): NO